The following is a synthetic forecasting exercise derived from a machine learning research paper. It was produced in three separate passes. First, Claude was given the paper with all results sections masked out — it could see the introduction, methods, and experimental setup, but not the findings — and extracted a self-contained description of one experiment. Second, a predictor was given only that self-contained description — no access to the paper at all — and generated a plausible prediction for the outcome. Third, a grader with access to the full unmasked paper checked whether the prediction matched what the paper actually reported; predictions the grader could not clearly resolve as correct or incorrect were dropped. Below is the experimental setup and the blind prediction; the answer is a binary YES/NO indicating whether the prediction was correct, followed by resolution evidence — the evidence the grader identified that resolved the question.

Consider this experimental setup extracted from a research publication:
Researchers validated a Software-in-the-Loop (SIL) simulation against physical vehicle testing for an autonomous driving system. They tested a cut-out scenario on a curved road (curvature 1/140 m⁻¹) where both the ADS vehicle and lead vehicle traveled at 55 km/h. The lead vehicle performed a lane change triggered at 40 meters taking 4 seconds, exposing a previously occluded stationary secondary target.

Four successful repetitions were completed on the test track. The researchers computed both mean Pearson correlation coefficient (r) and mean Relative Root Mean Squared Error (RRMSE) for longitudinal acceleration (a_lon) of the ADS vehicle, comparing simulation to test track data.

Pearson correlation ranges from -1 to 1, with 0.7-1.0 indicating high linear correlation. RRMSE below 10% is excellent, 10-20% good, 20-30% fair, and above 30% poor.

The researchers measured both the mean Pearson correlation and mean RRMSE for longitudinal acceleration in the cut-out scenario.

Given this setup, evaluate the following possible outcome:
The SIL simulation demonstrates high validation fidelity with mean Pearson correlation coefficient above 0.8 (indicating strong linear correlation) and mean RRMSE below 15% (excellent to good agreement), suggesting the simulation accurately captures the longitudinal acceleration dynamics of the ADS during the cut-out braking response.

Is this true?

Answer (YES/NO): NO